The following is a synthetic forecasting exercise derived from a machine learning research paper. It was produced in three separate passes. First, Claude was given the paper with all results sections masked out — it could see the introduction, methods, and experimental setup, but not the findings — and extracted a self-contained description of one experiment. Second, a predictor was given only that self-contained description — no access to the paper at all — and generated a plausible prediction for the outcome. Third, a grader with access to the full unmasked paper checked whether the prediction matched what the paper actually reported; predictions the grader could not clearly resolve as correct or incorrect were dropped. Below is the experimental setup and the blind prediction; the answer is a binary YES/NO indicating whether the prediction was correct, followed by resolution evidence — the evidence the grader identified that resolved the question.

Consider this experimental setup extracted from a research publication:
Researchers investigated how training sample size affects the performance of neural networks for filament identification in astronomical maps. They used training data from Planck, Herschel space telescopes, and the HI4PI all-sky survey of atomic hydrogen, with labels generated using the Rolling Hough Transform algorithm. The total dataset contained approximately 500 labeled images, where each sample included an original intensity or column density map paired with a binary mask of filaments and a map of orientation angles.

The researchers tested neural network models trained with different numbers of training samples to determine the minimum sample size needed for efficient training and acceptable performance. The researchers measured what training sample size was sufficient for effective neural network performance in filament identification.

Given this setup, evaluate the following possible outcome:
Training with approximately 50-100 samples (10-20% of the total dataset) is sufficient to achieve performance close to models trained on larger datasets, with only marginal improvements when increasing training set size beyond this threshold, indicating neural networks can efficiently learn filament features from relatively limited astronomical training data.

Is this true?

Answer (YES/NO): NO